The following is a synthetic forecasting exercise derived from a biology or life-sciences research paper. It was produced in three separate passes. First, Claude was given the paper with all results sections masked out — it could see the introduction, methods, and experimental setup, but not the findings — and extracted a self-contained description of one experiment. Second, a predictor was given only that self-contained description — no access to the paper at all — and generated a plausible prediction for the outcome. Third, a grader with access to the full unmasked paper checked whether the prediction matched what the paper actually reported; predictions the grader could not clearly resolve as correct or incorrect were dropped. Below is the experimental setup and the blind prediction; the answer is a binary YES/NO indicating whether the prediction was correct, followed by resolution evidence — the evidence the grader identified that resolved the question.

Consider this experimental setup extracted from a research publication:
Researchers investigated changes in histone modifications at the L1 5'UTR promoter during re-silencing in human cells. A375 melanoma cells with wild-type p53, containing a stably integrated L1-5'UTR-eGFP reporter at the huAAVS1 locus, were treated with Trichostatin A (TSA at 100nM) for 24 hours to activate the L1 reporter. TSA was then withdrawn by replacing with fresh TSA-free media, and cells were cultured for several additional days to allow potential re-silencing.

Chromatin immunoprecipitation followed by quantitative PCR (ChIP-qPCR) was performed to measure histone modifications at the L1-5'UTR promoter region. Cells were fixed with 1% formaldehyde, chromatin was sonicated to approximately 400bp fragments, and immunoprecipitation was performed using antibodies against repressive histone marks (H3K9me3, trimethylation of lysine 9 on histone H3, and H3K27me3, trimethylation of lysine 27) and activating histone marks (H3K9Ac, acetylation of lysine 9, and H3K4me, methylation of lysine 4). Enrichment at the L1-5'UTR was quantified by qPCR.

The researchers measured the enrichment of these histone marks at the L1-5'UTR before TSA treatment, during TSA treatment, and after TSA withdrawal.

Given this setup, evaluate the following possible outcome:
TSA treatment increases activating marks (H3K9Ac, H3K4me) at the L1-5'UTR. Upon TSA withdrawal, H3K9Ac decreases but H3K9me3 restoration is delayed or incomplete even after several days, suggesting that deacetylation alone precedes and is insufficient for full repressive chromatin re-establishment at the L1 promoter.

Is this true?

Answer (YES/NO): NO